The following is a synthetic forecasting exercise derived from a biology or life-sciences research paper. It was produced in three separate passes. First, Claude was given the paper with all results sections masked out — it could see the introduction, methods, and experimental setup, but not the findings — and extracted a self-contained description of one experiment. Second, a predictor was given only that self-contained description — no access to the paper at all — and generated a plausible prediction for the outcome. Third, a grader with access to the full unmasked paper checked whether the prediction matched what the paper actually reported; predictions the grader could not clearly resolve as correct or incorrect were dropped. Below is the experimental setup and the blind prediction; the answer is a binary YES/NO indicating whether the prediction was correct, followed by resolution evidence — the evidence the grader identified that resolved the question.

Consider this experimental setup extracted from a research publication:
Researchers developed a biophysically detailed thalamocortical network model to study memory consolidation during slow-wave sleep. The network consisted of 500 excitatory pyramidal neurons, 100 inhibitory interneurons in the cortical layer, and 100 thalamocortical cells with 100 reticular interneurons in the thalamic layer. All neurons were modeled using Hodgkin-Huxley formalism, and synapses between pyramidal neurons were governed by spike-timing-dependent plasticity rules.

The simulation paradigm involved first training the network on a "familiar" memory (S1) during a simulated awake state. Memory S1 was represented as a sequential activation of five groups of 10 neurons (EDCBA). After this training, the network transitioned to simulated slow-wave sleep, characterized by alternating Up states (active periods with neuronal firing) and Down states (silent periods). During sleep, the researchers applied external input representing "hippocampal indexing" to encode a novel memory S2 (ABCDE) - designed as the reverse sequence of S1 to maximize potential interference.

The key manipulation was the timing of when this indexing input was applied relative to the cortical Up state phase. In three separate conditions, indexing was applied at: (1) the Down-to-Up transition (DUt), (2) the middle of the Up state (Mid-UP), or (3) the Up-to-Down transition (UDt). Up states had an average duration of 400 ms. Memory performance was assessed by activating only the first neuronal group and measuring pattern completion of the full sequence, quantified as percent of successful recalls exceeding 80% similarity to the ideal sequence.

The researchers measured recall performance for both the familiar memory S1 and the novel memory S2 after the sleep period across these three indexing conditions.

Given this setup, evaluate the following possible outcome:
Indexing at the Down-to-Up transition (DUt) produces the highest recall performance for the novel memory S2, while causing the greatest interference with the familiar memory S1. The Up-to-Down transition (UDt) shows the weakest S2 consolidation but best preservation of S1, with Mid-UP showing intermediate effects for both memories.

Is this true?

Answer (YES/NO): NO